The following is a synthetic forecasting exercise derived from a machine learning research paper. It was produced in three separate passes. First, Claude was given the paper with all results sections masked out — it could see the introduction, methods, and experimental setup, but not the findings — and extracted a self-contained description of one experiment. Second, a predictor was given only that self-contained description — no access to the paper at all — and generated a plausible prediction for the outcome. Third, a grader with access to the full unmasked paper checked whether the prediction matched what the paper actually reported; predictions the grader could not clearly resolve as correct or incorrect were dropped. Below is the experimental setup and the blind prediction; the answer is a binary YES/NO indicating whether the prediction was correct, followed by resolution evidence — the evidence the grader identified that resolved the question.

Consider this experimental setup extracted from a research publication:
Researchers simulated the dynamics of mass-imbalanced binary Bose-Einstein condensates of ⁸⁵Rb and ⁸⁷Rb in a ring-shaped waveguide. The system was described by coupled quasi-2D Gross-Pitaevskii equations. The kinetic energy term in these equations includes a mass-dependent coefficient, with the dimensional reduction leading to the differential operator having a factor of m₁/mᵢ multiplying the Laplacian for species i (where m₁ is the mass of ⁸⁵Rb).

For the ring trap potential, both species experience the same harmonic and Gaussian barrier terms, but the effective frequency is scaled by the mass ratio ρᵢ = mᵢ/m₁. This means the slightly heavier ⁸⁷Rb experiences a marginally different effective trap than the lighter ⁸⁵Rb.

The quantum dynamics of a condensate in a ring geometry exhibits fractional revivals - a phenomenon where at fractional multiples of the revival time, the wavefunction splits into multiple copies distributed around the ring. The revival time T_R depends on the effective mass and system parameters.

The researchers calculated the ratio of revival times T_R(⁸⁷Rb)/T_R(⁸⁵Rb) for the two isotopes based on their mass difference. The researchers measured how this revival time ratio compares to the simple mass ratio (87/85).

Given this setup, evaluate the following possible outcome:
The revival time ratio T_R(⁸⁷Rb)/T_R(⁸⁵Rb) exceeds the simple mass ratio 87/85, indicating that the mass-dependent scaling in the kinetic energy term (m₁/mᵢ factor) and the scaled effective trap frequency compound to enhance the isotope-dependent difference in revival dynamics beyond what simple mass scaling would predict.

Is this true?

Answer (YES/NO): NO